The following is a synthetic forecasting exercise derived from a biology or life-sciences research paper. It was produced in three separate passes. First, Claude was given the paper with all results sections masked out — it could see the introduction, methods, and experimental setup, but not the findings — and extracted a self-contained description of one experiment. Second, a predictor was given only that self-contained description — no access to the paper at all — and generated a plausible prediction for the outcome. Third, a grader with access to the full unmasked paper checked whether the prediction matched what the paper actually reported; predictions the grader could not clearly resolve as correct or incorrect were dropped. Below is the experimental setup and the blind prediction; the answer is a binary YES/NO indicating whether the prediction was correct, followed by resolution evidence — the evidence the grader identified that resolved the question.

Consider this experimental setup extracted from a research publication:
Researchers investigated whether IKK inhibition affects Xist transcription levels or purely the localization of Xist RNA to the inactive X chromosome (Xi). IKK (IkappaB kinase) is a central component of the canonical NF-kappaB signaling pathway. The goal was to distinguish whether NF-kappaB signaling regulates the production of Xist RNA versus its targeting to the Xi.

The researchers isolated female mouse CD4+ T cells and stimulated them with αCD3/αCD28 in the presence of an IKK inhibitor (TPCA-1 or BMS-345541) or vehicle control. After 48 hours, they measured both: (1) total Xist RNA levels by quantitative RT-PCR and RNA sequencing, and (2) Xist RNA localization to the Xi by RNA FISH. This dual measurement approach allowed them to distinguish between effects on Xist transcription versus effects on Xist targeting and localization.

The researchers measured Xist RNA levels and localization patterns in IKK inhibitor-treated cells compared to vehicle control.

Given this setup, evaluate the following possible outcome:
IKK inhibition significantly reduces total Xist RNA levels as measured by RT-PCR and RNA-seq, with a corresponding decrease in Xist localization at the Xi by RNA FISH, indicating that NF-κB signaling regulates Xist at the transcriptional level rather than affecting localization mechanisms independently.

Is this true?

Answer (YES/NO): NO